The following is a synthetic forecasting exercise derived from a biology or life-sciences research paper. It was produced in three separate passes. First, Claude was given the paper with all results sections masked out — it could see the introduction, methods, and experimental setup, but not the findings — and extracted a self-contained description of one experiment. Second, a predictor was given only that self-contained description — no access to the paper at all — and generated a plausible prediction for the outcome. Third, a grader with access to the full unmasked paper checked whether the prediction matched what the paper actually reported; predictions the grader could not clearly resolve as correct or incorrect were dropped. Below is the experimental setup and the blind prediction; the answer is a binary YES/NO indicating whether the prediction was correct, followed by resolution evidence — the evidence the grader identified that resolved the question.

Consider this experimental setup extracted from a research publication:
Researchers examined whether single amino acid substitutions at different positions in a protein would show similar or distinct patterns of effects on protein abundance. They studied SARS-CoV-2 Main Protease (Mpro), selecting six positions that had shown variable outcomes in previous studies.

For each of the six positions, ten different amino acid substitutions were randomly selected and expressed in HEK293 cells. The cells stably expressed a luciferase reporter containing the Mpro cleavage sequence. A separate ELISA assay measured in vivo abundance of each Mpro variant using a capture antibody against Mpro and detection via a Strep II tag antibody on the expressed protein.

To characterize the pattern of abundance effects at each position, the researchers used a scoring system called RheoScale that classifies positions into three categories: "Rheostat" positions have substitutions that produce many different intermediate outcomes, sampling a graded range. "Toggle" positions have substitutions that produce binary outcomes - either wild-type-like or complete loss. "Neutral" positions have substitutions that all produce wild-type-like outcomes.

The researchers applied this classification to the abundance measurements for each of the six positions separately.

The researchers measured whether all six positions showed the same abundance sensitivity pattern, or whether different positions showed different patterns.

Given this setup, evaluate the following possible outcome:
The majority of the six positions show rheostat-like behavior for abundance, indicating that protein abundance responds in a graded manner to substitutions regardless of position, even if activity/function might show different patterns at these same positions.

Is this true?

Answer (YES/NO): NO